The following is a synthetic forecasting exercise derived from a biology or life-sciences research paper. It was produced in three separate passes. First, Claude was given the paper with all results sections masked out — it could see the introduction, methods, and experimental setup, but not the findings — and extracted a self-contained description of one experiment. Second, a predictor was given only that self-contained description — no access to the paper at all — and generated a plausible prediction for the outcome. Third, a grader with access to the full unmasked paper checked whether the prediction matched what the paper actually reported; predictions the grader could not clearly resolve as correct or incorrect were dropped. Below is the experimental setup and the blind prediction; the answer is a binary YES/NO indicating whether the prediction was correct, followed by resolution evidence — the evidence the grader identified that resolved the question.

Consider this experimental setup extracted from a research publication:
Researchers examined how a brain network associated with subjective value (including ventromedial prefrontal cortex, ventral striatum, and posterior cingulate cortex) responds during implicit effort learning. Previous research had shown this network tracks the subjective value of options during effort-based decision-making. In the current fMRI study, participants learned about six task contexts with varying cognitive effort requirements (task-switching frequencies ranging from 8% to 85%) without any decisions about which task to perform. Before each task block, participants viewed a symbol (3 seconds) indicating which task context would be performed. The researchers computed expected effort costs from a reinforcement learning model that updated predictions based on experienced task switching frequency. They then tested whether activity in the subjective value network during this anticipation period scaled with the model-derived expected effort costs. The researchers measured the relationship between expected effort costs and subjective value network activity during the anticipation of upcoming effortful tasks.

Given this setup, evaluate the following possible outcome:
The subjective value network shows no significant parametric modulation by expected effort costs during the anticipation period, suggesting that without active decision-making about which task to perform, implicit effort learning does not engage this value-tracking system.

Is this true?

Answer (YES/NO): YES